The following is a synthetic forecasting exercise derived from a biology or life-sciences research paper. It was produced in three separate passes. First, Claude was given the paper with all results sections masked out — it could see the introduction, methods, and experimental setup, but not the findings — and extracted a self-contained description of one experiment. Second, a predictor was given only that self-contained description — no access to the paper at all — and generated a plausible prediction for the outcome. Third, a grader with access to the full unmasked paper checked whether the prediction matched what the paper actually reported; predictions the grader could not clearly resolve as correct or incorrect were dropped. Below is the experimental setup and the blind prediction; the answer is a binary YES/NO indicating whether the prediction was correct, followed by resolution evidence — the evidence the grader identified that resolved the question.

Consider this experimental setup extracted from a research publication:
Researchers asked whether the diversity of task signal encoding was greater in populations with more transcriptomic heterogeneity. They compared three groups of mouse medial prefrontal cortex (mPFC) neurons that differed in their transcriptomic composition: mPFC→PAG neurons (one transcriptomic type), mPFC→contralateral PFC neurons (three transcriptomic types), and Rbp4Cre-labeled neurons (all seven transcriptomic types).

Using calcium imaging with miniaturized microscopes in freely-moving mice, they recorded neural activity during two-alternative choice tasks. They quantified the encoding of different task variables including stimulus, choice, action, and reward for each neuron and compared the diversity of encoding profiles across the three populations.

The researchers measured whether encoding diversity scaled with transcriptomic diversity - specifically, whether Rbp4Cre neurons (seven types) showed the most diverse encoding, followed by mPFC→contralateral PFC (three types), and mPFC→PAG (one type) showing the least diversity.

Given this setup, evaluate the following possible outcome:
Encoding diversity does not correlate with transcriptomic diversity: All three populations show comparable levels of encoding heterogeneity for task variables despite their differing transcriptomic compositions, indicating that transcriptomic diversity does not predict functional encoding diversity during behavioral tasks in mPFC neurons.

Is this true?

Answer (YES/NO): YES